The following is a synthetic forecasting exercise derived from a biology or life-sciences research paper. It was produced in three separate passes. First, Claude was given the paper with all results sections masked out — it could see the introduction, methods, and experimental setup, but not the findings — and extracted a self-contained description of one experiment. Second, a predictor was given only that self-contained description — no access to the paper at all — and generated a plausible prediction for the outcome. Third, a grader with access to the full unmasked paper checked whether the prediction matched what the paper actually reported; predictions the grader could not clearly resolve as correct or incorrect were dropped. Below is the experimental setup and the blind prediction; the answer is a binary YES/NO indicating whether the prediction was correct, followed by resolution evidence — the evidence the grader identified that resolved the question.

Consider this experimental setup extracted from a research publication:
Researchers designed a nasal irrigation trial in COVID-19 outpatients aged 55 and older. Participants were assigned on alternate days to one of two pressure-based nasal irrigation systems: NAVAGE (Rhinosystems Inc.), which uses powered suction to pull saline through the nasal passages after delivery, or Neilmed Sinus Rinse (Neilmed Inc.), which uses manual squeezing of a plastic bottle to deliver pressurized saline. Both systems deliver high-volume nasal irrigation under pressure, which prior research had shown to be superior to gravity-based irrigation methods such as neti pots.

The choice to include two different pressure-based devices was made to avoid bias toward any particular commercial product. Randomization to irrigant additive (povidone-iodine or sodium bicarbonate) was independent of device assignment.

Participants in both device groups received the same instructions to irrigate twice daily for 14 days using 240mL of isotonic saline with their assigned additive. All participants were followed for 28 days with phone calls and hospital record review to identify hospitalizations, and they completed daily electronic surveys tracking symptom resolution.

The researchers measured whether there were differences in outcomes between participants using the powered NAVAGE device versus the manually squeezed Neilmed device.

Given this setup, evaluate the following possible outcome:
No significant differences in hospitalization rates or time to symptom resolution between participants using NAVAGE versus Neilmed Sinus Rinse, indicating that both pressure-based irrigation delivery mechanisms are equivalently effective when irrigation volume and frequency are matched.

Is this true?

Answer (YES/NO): YES